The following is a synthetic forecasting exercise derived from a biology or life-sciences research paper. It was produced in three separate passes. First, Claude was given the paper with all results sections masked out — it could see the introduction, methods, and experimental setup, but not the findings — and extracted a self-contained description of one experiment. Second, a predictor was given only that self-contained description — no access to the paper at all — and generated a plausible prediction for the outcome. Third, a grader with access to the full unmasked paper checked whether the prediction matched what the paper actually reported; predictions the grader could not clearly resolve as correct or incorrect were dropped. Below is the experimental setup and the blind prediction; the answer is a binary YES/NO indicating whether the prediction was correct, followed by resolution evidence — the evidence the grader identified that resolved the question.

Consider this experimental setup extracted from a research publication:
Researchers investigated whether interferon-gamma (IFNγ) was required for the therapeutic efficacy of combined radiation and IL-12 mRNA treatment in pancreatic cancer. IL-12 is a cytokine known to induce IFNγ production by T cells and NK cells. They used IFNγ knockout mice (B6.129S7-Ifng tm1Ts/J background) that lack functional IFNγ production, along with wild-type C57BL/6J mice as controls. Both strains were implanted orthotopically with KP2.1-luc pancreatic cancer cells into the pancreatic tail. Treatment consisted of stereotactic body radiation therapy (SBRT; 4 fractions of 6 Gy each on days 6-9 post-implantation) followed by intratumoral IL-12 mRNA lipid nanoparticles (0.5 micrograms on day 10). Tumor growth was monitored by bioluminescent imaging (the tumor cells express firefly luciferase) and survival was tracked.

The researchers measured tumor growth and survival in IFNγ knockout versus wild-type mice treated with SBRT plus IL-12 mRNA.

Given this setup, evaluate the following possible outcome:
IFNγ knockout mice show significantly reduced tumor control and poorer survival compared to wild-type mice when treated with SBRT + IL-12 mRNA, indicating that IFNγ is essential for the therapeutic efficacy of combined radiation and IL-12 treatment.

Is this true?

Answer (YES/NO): YES